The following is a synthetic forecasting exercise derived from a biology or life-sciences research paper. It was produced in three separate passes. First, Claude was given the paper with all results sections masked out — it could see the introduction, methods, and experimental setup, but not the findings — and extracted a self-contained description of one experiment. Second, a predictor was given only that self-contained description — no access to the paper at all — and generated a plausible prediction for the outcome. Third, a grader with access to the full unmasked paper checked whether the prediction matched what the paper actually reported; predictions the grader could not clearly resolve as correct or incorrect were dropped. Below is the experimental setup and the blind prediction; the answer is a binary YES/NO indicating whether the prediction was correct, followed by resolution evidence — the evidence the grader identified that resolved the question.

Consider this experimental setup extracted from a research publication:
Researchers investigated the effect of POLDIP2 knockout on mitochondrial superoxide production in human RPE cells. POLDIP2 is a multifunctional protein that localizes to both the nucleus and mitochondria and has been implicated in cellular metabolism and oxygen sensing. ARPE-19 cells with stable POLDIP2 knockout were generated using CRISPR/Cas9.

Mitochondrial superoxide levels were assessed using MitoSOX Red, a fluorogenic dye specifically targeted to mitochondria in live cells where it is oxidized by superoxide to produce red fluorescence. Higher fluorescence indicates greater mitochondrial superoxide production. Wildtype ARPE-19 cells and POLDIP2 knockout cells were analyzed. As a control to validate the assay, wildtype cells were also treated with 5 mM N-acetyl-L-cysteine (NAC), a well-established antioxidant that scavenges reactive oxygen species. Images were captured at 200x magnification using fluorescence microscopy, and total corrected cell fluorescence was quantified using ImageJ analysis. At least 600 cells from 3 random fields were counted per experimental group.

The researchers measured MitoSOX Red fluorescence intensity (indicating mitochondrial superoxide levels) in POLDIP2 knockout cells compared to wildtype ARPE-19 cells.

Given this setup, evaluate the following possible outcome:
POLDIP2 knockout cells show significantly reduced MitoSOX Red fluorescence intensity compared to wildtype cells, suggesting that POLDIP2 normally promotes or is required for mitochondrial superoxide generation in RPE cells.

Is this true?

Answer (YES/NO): YES